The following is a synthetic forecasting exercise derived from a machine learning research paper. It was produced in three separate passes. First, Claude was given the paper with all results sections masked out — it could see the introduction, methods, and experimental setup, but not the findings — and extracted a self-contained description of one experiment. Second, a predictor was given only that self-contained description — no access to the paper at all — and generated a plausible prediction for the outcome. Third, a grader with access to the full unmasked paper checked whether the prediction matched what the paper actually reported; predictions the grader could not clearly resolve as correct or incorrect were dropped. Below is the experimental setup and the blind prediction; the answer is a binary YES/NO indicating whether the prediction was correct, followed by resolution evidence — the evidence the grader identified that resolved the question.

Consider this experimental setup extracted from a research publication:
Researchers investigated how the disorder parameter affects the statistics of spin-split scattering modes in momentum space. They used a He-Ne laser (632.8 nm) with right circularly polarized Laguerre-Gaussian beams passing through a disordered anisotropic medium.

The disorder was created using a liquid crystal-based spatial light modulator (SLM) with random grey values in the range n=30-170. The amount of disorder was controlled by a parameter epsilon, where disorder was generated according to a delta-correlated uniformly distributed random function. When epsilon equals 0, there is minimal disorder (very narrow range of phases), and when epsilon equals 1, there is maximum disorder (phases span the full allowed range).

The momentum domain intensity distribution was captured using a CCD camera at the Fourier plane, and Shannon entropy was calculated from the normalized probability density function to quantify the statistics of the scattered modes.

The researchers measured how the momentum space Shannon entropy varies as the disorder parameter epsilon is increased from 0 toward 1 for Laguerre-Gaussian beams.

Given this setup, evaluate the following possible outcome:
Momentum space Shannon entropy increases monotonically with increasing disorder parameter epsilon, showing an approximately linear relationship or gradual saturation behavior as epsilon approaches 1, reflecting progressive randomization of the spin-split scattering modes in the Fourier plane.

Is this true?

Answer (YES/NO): NO